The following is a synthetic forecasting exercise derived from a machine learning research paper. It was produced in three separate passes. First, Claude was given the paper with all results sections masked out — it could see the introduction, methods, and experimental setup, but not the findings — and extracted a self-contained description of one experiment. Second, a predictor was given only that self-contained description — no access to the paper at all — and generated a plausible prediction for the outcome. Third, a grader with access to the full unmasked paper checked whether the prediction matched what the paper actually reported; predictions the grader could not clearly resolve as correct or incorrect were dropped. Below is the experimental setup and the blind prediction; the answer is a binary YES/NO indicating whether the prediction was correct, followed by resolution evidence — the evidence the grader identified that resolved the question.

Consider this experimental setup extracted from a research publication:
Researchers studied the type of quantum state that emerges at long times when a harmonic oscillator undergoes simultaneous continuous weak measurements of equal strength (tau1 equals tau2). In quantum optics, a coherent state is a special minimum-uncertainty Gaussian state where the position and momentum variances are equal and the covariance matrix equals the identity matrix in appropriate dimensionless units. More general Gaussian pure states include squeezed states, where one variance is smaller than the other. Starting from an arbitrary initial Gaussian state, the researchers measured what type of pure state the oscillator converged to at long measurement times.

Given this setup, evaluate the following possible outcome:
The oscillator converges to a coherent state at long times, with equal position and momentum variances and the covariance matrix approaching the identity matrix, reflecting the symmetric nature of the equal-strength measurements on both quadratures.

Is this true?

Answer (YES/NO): YES